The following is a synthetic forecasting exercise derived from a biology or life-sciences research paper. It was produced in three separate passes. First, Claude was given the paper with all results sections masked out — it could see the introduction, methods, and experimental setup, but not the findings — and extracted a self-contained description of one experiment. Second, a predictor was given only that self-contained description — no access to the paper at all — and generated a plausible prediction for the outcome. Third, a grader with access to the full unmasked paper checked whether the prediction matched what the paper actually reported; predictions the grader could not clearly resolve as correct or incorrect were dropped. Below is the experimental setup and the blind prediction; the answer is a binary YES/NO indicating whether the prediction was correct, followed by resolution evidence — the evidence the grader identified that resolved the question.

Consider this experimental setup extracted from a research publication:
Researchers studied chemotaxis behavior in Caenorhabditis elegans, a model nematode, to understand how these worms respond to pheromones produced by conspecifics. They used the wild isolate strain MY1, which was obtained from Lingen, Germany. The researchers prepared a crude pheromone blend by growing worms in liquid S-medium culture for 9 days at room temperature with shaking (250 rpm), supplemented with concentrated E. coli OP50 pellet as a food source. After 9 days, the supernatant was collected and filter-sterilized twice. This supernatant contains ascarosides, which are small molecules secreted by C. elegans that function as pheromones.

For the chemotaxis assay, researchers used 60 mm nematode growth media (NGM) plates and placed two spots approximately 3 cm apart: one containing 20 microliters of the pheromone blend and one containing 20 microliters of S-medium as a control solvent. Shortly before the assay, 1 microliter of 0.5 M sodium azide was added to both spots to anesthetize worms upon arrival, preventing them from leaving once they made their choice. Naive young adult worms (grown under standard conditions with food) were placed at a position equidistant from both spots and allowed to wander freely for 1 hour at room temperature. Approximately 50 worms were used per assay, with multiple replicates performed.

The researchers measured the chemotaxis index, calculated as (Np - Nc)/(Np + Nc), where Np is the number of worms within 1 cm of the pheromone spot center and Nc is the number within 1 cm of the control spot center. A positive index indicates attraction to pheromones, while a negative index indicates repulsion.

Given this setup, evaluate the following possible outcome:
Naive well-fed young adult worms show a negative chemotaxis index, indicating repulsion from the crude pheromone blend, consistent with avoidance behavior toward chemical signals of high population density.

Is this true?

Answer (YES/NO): NO